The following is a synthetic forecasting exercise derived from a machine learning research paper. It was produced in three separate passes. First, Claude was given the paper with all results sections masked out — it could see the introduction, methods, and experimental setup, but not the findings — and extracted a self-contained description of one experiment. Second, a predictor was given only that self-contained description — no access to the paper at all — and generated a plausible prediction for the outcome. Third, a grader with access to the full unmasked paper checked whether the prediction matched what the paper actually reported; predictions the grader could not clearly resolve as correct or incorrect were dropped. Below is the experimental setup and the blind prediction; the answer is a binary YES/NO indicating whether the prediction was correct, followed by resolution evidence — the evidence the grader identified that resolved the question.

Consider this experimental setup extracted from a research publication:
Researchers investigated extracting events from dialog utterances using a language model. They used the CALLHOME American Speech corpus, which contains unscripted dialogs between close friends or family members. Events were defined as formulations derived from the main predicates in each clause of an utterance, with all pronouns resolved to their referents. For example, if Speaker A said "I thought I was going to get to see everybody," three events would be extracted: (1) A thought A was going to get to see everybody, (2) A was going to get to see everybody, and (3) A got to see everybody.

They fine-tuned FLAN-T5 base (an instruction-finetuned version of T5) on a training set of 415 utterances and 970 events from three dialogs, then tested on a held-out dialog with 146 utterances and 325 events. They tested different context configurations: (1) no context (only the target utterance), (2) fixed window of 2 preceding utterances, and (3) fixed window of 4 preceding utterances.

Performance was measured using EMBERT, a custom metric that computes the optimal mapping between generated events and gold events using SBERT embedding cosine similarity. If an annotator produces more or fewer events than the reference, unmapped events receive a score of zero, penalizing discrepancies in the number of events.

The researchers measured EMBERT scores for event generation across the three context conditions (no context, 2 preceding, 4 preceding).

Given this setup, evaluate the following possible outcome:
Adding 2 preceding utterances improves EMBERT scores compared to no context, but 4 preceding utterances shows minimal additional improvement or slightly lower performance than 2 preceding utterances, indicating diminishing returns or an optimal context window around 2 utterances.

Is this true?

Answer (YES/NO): NO